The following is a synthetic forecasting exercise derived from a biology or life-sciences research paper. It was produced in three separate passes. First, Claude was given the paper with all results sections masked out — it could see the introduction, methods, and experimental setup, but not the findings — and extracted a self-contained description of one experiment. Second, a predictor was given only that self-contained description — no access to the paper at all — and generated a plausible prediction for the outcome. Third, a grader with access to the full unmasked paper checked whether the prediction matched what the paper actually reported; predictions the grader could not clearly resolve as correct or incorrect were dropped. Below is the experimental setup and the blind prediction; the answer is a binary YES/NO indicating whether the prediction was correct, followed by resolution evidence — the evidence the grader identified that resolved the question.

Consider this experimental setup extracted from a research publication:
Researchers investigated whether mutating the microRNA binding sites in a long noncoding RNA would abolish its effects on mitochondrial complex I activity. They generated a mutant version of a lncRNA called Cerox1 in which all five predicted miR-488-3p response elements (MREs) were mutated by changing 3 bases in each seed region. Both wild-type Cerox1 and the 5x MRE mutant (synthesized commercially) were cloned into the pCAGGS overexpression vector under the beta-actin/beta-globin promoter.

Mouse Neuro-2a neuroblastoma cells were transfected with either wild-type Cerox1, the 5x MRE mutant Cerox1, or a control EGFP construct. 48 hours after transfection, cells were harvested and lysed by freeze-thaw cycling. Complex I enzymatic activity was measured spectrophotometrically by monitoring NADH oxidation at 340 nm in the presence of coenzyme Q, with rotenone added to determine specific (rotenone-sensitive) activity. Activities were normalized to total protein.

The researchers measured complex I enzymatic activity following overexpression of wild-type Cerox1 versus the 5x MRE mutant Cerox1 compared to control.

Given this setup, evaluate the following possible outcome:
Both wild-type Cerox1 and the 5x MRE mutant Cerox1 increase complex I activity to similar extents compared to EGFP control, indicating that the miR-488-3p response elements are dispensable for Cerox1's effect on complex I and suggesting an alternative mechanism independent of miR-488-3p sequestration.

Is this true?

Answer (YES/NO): NO